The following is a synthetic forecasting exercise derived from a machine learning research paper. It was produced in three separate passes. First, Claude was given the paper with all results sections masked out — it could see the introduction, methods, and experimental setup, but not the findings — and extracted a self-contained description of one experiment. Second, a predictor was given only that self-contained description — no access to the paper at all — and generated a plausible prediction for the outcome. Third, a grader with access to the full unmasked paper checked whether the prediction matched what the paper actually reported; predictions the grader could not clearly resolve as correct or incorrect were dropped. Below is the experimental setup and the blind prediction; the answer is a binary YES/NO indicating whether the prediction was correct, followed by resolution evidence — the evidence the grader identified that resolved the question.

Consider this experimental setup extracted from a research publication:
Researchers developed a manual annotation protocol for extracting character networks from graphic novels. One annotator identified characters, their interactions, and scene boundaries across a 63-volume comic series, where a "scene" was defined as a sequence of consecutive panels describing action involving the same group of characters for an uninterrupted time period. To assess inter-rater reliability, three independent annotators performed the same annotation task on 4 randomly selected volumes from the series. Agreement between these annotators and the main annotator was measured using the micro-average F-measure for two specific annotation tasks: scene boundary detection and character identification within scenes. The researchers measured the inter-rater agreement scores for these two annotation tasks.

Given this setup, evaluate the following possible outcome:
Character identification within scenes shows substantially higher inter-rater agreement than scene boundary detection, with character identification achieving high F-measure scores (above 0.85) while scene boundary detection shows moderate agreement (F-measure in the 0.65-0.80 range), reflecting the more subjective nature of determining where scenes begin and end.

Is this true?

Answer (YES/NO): NO